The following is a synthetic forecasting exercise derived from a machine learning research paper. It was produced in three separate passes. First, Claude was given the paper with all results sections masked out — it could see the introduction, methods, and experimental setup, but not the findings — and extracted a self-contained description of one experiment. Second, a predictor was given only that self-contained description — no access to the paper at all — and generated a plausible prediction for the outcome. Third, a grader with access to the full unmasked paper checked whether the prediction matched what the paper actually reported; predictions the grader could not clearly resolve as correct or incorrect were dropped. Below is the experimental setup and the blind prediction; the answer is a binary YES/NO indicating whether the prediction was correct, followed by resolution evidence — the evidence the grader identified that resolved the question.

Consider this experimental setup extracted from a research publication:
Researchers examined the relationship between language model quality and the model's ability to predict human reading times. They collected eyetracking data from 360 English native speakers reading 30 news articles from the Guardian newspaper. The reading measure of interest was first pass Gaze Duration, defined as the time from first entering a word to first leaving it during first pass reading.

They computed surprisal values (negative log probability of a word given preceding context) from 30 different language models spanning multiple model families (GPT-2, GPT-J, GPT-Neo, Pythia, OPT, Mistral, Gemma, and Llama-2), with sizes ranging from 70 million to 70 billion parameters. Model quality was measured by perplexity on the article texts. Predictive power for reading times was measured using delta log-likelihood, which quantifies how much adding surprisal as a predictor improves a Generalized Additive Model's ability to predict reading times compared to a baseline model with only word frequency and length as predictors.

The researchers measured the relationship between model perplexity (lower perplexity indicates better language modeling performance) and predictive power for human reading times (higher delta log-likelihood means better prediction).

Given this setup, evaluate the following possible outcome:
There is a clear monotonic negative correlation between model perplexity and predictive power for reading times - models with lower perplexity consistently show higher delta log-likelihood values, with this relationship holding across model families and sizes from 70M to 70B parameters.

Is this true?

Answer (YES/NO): NO